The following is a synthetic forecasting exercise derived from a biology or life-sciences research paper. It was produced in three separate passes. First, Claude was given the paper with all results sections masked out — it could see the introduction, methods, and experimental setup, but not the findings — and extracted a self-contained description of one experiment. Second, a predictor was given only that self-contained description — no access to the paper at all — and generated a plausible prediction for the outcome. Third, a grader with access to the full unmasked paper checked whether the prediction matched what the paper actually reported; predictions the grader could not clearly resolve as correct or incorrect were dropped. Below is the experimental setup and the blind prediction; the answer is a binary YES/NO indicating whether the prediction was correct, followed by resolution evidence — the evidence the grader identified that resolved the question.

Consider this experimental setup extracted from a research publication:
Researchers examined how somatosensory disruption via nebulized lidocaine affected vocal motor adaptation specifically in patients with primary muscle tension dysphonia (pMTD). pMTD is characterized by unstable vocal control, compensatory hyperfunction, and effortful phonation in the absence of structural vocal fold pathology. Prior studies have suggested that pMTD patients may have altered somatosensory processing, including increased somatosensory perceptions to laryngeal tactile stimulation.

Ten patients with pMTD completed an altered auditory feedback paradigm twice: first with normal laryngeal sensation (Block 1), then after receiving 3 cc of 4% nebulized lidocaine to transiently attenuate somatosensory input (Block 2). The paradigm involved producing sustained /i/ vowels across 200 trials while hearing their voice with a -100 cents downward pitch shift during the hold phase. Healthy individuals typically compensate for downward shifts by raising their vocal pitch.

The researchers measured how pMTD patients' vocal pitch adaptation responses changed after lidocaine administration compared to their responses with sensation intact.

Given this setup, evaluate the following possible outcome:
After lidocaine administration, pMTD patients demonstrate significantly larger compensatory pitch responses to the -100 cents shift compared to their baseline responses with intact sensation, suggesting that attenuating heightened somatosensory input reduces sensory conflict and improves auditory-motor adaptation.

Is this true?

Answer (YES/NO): YES